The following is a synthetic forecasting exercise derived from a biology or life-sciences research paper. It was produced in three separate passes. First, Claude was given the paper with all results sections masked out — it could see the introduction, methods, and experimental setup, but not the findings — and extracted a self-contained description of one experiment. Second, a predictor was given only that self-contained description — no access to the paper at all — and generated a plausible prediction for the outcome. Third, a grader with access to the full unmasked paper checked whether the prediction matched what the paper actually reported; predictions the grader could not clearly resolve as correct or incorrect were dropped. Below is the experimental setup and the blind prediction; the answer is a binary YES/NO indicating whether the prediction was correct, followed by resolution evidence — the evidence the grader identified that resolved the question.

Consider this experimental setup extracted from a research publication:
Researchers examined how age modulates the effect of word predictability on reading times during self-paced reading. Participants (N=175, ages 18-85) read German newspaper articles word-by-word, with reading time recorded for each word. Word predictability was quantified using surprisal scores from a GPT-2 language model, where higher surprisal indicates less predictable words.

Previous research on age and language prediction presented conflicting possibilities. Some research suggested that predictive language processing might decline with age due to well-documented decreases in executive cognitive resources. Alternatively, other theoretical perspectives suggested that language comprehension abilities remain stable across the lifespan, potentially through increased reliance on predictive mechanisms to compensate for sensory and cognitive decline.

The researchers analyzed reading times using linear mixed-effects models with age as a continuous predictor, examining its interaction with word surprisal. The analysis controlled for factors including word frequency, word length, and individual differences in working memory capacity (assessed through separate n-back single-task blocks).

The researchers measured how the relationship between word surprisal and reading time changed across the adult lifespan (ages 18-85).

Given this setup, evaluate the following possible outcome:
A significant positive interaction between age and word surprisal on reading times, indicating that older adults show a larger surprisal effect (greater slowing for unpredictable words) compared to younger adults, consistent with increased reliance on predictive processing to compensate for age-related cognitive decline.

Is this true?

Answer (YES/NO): YES